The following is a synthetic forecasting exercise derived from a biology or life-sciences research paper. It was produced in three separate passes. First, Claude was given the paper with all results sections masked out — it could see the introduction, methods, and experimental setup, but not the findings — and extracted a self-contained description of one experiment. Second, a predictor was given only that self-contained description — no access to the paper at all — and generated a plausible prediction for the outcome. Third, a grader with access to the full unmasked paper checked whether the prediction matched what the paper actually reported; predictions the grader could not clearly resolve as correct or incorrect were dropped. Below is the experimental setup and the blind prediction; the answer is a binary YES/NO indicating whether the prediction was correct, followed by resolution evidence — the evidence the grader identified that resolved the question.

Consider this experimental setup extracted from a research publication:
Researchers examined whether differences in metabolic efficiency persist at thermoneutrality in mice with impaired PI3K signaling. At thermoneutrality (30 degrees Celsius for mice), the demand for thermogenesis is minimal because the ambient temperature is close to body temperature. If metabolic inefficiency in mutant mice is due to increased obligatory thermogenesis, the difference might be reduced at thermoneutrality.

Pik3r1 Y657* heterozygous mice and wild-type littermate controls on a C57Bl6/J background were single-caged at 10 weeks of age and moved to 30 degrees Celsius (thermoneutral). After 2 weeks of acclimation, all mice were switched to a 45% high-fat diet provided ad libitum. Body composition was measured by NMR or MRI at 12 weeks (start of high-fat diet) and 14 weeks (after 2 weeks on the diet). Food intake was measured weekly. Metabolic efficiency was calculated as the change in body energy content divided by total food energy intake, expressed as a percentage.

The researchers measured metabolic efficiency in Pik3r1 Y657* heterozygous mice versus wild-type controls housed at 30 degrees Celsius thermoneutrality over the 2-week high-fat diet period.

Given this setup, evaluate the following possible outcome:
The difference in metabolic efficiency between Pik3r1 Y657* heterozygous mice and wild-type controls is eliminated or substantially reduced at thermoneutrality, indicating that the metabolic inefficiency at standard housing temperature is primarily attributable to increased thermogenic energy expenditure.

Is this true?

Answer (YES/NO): NO